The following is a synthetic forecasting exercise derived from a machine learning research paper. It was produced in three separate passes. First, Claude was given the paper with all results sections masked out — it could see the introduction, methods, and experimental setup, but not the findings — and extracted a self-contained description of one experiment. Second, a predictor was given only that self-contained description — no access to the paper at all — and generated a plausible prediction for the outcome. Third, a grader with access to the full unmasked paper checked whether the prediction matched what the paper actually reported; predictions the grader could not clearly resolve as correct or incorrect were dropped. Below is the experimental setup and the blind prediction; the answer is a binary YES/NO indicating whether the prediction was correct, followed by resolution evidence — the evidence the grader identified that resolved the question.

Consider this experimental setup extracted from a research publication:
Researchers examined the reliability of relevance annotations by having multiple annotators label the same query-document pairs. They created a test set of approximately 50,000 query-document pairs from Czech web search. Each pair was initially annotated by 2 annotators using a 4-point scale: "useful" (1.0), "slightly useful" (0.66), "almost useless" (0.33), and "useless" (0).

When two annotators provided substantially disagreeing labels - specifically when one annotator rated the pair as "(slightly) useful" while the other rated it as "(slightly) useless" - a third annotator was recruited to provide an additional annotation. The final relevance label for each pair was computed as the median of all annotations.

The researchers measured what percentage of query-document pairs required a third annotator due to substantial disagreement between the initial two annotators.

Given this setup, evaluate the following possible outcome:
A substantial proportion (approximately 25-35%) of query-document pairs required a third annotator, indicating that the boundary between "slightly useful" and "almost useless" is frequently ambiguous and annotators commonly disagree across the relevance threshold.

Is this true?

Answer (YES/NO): NO